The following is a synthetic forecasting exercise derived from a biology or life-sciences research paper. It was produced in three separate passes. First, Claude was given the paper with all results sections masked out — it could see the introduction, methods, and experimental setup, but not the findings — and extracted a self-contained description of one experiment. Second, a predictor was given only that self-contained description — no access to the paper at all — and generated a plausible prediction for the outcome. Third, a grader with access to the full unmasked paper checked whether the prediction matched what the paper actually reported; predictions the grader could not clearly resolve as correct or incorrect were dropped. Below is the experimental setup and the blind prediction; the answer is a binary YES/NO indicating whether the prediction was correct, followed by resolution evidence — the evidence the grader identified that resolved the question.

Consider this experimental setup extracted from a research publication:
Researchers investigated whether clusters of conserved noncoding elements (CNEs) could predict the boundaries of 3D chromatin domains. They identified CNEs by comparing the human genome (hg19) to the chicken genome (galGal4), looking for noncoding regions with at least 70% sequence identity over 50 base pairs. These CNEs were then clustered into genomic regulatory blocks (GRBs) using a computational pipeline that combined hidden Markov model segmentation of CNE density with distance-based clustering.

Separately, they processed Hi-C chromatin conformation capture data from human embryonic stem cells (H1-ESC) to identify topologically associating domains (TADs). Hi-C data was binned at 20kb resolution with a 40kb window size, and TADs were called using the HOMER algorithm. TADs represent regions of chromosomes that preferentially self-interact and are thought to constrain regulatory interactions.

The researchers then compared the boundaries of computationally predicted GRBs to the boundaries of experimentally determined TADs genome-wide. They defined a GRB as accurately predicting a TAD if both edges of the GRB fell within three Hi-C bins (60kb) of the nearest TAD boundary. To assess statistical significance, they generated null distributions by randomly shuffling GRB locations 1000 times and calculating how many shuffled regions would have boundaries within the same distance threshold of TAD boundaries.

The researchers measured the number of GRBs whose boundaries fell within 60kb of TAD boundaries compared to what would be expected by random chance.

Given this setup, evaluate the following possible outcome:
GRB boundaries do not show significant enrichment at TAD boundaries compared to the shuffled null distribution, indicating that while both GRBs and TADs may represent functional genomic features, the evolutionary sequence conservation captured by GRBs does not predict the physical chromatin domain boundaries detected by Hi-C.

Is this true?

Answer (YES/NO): NO